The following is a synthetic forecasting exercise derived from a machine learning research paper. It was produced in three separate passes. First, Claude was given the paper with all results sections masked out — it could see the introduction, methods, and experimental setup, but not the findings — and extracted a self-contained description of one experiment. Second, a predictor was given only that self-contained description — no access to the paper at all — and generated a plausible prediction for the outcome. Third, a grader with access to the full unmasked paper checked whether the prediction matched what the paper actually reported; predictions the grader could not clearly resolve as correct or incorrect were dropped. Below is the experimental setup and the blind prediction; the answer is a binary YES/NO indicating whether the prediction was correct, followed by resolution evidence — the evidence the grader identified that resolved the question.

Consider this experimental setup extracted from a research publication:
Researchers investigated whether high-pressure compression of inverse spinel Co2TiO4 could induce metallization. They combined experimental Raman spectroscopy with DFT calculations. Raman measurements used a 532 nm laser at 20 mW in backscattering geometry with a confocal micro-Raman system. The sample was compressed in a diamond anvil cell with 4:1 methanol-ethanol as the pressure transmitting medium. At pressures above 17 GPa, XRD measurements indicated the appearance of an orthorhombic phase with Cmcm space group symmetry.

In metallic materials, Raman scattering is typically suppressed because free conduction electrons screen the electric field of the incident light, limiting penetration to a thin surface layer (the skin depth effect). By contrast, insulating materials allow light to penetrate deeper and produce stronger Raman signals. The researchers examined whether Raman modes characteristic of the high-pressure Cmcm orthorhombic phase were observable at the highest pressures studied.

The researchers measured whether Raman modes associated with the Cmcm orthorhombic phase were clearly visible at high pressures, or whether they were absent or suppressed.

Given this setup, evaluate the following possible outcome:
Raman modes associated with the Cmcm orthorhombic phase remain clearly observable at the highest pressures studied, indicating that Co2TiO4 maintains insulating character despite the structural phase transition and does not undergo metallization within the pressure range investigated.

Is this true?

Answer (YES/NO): NO